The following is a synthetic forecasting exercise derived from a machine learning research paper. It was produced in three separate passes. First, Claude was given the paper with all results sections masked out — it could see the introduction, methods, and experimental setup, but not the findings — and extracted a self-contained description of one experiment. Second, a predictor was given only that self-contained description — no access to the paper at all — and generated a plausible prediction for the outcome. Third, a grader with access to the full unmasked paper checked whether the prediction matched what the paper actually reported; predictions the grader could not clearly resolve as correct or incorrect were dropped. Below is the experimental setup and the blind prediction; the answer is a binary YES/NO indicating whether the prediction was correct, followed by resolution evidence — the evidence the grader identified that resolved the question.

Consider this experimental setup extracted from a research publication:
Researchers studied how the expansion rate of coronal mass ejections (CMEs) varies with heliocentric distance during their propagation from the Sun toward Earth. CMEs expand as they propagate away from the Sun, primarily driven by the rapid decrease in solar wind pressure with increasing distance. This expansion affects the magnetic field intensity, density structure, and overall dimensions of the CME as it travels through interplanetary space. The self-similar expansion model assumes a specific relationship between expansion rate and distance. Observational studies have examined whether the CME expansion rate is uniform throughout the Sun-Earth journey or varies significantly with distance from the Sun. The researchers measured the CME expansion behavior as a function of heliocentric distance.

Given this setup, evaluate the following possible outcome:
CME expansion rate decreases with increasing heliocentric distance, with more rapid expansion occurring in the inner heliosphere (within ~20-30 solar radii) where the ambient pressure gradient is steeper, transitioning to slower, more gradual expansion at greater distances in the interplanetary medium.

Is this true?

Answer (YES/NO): NO